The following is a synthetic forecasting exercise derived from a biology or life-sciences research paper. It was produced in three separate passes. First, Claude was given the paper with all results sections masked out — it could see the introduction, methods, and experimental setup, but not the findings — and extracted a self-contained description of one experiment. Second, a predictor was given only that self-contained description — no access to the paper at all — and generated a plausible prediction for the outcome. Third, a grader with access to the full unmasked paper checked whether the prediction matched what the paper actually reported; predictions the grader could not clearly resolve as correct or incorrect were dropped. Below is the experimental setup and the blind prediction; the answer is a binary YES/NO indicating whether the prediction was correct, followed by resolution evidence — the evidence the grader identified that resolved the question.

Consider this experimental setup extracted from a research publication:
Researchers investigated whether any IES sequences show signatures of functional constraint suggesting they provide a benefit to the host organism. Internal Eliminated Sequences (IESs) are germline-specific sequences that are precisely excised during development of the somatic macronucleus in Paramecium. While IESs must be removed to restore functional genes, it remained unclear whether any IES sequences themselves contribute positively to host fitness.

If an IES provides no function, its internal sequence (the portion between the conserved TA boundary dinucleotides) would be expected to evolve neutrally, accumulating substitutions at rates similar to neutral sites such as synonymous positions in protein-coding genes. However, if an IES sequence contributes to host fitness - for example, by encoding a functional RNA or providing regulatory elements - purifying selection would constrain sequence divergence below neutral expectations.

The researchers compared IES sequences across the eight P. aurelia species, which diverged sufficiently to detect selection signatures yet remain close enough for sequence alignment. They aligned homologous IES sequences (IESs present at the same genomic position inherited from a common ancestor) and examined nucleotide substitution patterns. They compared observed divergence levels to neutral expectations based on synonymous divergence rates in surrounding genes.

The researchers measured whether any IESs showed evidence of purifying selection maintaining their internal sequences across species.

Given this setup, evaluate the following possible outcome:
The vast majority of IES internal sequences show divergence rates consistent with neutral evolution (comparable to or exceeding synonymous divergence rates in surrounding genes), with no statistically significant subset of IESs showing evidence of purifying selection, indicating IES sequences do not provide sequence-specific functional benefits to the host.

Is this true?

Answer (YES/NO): NO